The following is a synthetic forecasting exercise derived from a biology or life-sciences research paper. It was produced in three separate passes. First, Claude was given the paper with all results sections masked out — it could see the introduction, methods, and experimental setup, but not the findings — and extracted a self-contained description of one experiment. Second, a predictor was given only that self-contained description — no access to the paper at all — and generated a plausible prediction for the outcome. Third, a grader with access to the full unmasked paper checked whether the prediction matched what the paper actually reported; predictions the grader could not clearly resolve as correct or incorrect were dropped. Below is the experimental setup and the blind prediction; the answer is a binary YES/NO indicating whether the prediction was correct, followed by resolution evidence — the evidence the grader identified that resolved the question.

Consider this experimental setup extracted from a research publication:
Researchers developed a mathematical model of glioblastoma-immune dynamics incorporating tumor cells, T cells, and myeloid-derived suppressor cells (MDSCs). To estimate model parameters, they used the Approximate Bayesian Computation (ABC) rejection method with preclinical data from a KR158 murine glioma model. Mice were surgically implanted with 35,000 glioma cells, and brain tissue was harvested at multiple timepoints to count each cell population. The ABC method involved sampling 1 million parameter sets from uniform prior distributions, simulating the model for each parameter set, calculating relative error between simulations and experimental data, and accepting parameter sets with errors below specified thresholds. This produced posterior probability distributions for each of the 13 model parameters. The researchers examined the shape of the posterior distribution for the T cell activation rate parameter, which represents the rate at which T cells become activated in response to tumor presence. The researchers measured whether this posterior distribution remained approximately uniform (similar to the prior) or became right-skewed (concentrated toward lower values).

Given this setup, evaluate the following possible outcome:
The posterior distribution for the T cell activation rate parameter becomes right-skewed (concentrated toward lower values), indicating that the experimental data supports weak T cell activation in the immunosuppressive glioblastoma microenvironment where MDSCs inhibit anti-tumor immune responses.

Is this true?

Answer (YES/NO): NO